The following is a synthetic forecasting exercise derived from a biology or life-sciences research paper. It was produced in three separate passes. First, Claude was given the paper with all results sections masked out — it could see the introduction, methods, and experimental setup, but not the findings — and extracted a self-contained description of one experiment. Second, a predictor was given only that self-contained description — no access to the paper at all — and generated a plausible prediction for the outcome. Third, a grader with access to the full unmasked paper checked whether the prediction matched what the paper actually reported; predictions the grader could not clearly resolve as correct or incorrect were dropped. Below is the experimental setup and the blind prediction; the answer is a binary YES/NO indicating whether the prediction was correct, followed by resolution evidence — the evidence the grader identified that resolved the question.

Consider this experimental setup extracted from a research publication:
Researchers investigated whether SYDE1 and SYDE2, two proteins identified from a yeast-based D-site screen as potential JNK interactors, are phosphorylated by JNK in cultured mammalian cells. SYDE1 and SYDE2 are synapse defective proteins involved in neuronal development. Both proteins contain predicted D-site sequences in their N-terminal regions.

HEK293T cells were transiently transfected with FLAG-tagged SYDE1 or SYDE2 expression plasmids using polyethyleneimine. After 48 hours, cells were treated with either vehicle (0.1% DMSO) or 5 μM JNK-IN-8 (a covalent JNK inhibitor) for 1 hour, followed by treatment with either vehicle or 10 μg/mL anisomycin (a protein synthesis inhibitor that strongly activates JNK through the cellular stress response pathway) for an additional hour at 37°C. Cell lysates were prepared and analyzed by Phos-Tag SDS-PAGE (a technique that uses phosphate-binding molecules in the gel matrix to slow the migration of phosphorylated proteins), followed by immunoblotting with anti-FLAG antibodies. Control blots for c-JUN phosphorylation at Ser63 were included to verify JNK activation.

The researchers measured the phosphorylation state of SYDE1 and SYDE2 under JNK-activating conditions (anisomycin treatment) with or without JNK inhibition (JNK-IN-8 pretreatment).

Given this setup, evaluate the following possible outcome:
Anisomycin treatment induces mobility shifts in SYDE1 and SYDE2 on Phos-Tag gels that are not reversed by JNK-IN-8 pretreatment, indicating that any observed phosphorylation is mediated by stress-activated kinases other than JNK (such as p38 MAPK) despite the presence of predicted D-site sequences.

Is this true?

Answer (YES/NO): NO